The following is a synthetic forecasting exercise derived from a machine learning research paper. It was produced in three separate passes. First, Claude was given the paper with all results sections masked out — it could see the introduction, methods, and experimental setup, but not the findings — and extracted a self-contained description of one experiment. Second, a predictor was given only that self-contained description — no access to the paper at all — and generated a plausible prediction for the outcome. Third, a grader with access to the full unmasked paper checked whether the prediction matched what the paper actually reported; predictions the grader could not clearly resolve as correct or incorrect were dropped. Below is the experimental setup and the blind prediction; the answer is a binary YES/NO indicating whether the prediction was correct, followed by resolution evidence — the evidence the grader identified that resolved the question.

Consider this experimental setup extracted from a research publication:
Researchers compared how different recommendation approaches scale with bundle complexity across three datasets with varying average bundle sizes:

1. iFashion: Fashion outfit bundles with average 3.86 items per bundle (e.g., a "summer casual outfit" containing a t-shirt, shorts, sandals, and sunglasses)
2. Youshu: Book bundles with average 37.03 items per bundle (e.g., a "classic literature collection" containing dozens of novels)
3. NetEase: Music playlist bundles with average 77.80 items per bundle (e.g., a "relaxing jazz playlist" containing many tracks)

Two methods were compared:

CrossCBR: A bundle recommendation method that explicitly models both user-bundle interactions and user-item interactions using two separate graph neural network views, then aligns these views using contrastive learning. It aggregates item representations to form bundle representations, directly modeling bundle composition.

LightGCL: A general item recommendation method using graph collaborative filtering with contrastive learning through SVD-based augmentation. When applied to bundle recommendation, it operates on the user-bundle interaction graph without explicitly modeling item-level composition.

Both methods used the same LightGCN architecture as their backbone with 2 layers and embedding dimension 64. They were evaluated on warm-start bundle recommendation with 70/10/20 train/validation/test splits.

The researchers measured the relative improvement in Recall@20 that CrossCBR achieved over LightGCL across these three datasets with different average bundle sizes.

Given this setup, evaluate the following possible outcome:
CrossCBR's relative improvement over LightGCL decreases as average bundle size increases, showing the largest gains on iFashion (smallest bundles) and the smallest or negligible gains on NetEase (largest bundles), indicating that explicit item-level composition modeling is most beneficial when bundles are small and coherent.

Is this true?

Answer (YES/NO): NO